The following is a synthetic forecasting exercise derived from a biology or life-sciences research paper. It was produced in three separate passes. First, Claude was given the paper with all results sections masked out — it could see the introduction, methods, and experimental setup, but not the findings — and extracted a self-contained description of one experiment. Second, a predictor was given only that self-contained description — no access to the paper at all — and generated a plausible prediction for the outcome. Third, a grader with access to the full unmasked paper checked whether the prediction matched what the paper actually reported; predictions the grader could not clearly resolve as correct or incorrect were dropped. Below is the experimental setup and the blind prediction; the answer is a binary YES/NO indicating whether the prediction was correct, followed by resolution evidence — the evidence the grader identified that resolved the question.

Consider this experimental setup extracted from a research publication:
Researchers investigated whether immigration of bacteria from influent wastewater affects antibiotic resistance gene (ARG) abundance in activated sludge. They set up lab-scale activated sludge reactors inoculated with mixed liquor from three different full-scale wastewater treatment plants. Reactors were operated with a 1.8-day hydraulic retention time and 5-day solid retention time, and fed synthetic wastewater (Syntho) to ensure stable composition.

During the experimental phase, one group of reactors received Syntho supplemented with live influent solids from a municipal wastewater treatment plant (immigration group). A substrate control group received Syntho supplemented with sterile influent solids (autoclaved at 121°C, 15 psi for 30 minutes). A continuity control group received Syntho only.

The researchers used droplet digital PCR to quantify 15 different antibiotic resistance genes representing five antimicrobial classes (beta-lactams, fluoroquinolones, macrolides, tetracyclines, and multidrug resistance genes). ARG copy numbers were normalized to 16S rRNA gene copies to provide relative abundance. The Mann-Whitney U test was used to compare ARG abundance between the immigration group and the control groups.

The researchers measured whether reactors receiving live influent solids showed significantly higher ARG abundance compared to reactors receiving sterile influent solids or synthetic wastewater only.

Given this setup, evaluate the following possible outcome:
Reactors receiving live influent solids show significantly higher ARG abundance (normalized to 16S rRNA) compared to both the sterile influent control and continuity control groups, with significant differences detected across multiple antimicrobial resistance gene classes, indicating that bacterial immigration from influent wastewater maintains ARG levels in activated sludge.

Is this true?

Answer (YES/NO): YES